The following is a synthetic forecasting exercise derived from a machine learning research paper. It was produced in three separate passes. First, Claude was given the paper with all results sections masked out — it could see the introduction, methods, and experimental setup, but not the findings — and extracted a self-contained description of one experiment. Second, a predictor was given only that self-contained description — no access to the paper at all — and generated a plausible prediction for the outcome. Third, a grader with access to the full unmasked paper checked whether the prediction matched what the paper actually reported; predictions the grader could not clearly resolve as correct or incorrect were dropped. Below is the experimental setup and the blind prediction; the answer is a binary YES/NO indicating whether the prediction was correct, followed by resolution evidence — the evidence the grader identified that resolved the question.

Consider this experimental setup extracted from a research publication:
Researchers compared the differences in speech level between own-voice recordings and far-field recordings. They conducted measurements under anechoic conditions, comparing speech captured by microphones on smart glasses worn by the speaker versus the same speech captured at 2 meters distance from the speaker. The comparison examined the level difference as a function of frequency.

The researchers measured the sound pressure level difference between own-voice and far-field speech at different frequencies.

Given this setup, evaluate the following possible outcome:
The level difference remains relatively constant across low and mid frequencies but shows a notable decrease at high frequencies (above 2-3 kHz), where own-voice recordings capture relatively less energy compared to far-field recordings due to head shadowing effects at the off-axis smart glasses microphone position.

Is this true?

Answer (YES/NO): NO